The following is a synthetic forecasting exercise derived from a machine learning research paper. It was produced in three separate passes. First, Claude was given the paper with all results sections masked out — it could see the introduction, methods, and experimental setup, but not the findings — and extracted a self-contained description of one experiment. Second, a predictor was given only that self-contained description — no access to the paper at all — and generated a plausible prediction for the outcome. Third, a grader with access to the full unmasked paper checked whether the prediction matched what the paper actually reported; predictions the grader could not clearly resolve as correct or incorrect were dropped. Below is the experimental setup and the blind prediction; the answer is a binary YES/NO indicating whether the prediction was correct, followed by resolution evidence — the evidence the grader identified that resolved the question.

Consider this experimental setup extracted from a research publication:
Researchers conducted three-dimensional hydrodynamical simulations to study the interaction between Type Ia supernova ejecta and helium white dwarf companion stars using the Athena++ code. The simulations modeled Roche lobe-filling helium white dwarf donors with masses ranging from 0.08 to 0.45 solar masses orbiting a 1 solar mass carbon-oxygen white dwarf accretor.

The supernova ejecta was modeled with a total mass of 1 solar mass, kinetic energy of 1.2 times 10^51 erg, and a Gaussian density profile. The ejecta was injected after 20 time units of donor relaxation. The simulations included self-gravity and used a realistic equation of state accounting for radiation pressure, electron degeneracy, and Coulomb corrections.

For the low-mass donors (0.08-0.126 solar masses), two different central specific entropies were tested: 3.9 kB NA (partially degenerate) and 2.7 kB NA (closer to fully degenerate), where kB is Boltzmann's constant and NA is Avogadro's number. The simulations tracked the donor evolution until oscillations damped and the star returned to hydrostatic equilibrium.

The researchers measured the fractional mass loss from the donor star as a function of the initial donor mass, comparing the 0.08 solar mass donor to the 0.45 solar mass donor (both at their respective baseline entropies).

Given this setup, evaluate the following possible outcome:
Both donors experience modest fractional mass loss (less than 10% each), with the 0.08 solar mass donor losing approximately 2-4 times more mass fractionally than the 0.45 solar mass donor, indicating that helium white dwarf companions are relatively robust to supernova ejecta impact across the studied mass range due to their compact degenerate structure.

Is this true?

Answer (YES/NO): NO